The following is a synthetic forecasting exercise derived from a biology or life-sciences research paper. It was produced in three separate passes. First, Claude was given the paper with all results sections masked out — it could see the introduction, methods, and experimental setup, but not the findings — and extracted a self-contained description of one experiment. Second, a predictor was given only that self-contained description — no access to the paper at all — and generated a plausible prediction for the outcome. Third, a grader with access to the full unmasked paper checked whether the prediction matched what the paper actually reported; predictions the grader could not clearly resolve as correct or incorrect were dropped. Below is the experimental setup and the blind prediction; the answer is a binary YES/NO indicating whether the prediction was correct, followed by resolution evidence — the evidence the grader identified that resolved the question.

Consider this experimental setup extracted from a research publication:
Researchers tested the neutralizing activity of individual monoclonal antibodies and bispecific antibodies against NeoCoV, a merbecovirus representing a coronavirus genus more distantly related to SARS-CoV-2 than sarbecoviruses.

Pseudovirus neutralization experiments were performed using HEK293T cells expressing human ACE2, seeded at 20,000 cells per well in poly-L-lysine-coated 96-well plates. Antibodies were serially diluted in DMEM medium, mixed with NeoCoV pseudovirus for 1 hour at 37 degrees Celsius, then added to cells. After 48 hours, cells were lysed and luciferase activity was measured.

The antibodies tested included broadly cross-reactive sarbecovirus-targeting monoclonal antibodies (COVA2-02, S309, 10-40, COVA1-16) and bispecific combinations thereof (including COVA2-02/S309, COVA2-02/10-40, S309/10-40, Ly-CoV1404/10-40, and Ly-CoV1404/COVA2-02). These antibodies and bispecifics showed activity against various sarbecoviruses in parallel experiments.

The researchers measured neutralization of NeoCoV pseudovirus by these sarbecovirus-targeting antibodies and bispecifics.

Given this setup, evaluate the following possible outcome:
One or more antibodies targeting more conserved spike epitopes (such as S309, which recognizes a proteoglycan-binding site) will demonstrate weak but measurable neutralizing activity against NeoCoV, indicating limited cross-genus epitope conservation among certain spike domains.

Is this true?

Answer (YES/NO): NO